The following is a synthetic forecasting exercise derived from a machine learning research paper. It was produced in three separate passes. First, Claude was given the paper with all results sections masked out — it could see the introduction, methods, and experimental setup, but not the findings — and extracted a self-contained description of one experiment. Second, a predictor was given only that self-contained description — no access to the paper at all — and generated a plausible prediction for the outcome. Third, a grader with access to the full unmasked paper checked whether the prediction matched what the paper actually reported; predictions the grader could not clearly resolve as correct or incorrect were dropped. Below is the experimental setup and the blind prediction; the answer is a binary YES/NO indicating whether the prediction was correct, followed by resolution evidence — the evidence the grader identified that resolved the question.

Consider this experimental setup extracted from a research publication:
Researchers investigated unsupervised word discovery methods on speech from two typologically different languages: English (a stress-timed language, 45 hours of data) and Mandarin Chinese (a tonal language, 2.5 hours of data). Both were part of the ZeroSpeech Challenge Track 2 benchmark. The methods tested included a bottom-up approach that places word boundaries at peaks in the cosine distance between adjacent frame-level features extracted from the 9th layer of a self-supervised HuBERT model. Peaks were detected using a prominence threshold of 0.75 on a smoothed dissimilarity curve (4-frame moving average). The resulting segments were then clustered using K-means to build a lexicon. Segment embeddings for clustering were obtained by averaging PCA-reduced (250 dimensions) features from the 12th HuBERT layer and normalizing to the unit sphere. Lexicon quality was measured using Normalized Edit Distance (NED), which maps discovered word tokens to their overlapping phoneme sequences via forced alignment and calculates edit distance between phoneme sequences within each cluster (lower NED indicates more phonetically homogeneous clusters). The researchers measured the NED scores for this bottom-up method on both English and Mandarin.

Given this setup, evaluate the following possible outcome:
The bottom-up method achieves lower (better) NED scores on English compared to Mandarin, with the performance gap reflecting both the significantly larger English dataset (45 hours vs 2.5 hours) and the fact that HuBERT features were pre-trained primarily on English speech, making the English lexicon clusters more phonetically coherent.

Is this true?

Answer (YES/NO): YES